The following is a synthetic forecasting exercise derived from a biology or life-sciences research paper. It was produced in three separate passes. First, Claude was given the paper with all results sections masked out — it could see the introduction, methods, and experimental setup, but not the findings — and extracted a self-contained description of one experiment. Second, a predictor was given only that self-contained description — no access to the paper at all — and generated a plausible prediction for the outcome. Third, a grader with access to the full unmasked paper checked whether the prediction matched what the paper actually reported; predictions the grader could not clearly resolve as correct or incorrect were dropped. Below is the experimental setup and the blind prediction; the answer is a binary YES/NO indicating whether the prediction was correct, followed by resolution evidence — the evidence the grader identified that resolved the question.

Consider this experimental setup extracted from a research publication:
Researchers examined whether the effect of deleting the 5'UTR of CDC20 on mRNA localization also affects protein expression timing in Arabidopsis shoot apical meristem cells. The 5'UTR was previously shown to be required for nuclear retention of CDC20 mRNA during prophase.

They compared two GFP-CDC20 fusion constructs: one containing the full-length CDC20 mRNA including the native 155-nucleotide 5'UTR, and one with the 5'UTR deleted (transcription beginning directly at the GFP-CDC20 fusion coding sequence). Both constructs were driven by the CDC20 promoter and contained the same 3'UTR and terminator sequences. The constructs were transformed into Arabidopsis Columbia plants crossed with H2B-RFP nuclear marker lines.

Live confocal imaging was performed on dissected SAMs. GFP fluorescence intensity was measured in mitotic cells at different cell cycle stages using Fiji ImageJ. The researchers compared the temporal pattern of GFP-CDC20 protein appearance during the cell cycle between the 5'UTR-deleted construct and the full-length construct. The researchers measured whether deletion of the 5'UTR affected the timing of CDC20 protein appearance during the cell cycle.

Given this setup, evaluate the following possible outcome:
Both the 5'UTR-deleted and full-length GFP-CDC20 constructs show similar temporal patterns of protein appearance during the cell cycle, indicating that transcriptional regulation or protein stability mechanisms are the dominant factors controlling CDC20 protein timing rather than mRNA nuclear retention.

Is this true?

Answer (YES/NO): NO